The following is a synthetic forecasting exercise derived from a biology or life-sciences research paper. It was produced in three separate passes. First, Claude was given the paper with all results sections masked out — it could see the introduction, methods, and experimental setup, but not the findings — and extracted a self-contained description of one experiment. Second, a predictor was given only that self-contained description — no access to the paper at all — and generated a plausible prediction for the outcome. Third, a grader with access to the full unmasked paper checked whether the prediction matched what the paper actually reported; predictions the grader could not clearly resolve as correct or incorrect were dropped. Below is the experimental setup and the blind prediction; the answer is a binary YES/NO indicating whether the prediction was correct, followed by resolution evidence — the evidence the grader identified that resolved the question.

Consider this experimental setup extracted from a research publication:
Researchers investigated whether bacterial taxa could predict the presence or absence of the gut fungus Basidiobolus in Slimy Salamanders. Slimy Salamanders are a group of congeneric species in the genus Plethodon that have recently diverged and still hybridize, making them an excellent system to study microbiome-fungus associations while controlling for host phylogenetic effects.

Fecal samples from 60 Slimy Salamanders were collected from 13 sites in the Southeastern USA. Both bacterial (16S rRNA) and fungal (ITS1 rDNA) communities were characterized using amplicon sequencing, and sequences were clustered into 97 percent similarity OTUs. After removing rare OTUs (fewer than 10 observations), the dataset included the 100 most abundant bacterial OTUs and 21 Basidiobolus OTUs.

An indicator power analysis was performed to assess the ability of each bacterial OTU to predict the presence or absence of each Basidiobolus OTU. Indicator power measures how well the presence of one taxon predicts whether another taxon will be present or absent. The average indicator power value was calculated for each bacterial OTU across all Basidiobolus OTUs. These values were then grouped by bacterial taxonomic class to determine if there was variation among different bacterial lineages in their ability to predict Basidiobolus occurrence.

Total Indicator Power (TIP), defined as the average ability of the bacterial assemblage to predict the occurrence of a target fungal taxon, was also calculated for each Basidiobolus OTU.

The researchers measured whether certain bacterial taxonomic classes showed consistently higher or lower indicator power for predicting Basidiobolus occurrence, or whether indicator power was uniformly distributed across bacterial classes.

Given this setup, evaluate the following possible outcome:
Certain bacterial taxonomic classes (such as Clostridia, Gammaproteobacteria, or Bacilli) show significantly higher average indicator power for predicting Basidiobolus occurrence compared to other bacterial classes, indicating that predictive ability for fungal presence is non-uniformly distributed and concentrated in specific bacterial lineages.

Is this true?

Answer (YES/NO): NO